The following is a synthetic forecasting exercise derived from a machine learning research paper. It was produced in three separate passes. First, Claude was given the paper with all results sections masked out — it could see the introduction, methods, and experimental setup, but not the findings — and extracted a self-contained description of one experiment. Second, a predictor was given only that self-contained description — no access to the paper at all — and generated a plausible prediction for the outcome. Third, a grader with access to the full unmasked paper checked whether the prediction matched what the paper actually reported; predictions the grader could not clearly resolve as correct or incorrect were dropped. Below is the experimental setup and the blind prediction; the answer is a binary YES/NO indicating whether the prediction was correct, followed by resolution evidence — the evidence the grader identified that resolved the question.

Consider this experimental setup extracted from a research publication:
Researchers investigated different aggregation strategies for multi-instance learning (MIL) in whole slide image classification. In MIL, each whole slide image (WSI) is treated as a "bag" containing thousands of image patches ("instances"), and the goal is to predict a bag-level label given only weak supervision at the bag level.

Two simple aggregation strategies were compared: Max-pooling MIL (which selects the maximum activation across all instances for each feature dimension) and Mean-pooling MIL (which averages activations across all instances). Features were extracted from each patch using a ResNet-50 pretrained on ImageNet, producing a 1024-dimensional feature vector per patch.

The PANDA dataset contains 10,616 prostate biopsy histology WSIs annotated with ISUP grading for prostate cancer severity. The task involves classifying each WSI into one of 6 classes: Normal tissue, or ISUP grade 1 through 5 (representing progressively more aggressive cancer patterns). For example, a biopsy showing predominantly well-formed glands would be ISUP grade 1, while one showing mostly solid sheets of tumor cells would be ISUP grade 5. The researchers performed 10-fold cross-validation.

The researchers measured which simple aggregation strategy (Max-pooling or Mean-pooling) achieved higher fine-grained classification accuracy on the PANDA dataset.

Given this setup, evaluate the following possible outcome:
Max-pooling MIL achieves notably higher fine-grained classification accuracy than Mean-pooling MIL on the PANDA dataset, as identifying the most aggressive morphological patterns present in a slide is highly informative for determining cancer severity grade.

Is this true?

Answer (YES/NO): NO